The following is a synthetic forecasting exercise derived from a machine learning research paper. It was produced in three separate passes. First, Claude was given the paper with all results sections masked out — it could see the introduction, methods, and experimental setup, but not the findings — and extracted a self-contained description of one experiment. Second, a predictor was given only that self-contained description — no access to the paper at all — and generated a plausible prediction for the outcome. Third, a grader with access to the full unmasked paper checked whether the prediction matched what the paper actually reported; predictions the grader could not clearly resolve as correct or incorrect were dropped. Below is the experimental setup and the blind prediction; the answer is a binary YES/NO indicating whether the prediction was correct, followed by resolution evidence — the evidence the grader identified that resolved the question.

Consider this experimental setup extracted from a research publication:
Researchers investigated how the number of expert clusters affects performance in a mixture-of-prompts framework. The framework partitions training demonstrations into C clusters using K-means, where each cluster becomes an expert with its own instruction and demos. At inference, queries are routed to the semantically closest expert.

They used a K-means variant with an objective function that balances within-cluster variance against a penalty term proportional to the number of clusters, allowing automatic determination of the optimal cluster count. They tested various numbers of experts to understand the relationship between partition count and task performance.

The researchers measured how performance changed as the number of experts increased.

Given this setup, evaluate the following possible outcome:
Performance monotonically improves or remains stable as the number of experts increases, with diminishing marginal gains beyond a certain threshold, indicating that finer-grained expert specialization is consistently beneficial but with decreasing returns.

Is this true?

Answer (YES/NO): NO